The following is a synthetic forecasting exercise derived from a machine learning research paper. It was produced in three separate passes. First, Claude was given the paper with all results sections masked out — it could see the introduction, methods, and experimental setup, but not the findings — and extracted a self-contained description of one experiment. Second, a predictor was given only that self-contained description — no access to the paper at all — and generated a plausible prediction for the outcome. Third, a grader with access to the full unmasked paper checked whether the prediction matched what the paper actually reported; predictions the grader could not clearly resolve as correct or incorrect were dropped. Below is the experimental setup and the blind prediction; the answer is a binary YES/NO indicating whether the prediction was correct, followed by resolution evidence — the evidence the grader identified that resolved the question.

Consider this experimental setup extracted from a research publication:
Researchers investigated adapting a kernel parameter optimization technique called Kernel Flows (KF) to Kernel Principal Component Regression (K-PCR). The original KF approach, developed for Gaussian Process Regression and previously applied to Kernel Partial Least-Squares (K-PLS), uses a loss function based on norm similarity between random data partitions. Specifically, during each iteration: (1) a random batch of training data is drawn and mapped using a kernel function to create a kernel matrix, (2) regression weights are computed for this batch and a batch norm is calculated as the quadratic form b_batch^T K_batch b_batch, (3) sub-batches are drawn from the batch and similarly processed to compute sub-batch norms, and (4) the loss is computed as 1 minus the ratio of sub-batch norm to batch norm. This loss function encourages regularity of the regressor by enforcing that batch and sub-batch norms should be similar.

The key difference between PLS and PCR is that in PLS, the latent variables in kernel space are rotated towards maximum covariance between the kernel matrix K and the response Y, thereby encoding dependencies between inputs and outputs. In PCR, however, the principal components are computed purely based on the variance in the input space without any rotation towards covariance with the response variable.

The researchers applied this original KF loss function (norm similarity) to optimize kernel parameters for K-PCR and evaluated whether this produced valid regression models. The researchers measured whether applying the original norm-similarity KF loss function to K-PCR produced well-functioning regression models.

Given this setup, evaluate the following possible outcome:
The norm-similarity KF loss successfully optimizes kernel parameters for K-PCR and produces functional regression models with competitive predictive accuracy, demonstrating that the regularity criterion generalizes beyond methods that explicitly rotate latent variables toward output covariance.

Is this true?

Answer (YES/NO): NO